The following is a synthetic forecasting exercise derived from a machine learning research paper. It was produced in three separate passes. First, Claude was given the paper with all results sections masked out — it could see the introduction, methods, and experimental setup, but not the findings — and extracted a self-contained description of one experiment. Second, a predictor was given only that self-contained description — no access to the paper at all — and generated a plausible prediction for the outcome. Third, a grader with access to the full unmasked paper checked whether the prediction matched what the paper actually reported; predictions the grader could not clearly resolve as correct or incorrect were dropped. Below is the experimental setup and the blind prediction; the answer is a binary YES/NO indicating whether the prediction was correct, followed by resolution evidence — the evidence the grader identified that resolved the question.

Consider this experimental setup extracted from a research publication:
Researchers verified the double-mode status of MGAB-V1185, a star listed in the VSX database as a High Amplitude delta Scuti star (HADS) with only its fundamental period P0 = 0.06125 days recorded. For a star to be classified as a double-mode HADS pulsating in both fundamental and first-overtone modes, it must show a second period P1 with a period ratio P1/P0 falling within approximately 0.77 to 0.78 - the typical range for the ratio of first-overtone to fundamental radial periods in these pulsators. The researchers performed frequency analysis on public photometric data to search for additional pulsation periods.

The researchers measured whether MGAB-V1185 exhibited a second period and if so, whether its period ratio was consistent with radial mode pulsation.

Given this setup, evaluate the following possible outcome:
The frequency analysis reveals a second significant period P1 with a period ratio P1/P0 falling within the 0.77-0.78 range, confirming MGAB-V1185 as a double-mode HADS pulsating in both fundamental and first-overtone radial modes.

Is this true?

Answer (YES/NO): NO